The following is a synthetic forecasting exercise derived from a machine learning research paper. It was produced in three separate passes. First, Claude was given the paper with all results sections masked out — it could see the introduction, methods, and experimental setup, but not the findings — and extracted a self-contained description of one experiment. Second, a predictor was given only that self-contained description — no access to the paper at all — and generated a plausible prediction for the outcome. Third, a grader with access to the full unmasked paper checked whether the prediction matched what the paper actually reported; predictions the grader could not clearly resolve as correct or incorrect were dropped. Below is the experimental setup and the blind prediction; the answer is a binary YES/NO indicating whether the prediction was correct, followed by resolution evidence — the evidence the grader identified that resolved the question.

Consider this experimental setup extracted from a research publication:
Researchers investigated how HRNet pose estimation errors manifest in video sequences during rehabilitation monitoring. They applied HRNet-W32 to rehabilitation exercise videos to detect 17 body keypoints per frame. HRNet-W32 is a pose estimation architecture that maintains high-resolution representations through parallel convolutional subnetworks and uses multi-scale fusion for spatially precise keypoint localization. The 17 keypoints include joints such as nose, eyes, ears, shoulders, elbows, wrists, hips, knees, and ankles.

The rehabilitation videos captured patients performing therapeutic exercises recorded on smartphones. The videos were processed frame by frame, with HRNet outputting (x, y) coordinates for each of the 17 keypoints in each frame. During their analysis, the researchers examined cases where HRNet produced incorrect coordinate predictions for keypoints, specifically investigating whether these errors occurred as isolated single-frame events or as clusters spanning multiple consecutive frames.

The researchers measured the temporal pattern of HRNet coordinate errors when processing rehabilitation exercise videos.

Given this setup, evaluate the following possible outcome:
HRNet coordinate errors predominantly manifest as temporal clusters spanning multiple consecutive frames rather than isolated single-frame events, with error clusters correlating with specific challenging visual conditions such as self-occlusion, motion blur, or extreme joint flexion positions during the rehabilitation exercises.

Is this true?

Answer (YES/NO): NO